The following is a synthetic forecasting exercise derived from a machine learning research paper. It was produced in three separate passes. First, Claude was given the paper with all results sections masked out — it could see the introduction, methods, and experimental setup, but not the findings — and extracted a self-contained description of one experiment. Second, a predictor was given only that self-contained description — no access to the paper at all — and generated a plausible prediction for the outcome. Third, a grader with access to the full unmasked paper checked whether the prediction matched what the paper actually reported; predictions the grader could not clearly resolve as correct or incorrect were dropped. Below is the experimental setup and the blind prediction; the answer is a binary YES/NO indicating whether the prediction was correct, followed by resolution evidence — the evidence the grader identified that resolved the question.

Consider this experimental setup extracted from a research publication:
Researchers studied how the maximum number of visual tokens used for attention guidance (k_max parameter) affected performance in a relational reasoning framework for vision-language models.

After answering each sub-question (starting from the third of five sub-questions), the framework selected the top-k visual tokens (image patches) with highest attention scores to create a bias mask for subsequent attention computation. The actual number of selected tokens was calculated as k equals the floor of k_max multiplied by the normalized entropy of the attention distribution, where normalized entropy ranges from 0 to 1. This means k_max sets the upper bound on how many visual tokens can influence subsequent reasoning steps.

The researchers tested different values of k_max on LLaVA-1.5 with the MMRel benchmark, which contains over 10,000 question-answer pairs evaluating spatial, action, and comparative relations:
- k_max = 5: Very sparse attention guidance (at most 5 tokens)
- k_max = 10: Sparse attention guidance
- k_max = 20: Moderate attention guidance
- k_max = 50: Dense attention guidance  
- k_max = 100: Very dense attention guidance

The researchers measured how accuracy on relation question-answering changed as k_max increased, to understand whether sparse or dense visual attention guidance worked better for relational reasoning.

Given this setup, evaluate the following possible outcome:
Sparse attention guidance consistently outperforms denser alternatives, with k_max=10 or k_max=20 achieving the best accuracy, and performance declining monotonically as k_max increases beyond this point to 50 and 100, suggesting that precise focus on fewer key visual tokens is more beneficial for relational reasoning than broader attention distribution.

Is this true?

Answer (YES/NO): NO